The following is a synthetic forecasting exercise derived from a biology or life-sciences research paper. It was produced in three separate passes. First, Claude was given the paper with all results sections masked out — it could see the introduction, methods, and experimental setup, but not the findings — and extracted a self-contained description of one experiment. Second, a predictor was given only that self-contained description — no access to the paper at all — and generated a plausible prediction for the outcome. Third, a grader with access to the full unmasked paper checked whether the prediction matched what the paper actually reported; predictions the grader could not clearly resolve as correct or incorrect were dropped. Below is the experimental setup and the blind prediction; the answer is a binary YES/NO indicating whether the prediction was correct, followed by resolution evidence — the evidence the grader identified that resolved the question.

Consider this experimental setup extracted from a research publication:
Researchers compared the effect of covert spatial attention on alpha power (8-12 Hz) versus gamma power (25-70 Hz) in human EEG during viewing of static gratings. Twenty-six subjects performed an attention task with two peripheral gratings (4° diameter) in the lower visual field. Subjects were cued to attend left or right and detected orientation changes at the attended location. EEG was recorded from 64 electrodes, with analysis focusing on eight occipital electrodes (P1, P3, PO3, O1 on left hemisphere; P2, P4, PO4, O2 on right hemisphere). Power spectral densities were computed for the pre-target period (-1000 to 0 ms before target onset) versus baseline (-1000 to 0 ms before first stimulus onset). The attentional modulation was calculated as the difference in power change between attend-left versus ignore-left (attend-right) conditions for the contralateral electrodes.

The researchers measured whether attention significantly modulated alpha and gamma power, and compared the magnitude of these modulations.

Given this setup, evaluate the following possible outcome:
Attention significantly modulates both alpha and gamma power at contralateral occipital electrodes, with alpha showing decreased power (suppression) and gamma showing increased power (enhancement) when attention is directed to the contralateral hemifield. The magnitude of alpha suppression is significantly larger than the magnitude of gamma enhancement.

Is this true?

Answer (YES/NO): NO